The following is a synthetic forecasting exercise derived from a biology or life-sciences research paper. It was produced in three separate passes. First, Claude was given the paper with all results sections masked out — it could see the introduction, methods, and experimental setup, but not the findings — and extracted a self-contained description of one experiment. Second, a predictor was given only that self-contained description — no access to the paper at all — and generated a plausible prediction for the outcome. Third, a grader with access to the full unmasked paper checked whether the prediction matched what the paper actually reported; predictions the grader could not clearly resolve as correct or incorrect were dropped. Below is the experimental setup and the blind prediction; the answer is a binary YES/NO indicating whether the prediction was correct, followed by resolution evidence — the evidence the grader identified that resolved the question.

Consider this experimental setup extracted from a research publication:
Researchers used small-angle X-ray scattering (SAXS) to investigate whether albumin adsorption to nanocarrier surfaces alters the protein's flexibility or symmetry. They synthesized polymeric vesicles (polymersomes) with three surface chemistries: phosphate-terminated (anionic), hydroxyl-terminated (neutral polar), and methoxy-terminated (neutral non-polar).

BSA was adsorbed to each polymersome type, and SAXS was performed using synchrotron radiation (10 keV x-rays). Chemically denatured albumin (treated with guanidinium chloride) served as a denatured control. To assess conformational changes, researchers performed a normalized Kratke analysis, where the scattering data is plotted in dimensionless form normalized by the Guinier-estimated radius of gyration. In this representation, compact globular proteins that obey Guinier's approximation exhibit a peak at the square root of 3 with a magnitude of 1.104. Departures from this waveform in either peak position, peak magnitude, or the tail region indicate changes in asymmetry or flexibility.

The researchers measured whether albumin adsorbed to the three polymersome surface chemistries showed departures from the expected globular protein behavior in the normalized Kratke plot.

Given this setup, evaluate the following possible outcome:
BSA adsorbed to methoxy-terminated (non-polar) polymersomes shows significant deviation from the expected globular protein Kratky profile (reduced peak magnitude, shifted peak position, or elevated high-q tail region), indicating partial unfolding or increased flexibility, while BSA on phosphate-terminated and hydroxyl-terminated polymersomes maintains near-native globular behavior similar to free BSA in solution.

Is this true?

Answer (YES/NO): NO